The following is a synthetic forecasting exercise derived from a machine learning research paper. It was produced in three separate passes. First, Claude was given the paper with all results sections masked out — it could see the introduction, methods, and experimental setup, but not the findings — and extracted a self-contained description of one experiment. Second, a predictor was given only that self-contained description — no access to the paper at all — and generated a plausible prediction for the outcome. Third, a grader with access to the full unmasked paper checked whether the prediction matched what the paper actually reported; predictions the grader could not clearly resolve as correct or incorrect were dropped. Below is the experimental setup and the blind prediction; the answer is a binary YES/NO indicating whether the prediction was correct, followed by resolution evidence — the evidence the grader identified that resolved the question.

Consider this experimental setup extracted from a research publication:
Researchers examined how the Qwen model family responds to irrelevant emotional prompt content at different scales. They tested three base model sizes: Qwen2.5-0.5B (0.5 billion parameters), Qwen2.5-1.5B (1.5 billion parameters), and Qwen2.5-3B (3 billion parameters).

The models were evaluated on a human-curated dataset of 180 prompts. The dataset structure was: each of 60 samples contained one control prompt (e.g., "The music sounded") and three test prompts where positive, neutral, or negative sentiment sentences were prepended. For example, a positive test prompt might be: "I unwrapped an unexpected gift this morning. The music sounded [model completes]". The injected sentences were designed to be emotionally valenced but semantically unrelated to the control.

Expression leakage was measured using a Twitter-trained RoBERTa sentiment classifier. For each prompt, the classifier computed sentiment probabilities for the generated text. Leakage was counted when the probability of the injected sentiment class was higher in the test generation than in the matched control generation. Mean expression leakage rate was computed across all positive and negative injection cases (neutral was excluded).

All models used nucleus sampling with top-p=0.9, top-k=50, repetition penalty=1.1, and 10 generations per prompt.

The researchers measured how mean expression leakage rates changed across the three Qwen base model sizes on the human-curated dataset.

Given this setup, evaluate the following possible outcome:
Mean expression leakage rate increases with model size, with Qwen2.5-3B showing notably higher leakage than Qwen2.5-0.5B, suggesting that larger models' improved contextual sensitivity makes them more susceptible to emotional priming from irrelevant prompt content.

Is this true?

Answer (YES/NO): NO